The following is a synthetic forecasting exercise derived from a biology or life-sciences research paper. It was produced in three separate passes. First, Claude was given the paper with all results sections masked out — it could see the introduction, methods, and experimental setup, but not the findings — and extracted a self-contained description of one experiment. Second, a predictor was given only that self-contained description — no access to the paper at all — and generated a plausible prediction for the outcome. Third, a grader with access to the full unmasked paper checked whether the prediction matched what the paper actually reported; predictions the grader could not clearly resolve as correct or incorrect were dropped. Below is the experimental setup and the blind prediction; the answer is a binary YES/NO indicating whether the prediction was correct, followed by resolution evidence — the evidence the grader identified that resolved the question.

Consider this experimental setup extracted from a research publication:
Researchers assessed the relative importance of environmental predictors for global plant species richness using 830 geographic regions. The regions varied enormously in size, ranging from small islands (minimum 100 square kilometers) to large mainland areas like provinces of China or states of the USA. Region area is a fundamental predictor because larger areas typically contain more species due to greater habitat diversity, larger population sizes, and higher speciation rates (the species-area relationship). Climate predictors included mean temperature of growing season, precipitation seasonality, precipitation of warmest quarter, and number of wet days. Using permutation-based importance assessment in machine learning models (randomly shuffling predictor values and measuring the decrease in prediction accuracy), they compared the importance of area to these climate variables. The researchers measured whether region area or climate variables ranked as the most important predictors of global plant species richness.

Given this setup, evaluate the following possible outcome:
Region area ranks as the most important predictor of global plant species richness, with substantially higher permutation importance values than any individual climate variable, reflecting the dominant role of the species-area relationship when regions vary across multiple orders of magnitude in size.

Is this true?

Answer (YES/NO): NO